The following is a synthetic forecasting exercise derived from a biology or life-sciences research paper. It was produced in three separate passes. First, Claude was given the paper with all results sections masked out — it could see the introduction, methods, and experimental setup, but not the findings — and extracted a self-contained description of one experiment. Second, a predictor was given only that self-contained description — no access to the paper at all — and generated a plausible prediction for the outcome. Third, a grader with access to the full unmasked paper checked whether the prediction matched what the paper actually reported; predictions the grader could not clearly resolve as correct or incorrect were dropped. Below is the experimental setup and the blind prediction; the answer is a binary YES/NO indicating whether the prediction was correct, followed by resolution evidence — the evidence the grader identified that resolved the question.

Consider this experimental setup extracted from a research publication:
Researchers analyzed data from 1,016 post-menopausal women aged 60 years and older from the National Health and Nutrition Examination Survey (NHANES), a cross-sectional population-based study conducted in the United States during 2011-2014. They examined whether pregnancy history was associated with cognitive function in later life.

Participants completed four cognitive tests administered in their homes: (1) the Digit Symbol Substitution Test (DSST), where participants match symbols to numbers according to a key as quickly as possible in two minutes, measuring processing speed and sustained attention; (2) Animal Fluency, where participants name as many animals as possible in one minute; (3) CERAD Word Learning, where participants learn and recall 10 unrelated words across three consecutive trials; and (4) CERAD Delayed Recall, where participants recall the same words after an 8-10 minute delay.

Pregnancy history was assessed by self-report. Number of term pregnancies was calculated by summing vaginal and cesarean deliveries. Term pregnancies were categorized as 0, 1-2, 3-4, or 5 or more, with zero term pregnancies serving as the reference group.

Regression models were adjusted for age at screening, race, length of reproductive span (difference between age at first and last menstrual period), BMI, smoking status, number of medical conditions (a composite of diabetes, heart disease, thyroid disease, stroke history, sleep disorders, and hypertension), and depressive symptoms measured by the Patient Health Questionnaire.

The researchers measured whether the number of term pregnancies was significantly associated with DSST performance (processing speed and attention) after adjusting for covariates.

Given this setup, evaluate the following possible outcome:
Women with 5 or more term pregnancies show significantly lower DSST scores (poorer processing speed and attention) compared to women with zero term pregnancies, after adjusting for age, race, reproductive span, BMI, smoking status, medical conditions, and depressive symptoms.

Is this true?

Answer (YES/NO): YES